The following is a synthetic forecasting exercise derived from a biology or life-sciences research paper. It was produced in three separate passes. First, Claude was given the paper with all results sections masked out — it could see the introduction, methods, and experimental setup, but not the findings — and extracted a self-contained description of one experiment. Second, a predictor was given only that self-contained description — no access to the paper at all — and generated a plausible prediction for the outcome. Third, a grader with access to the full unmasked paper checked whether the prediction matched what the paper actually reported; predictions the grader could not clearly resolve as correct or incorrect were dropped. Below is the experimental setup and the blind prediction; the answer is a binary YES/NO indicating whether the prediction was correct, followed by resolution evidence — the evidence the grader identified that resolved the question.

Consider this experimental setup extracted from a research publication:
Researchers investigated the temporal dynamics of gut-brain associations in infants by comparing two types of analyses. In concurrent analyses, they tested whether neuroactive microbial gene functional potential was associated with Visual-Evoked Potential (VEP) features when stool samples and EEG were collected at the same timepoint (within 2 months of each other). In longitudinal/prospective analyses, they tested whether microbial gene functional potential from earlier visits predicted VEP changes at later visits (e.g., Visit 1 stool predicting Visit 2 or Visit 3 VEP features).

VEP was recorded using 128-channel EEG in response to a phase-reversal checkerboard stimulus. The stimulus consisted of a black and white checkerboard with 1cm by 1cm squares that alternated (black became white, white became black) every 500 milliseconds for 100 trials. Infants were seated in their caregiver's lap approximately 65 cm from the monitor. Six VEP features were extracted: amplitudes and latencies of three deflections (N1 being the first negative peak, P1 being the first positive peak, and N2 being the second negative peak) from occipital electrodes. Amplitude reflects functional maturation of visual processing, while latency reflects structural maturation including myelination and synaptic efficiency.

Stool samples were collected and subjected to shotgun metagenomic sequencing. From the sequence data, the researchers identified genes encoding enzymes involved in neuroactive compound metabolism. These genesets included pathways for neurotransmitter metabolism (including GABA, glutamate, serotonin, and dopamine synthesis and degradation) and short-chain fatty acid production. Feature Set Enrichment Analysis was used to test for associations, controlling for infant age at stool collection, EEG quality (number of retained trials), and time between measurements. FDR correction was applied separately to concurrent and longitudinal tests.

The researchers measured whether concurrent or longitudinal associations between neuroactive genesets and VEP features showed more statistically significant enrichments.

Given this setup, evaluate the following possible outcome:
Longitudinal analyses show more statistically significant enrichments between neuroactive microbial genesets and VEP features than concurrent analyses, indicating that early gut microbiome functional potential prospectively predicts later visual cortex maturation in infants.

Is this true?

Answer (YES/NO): YES